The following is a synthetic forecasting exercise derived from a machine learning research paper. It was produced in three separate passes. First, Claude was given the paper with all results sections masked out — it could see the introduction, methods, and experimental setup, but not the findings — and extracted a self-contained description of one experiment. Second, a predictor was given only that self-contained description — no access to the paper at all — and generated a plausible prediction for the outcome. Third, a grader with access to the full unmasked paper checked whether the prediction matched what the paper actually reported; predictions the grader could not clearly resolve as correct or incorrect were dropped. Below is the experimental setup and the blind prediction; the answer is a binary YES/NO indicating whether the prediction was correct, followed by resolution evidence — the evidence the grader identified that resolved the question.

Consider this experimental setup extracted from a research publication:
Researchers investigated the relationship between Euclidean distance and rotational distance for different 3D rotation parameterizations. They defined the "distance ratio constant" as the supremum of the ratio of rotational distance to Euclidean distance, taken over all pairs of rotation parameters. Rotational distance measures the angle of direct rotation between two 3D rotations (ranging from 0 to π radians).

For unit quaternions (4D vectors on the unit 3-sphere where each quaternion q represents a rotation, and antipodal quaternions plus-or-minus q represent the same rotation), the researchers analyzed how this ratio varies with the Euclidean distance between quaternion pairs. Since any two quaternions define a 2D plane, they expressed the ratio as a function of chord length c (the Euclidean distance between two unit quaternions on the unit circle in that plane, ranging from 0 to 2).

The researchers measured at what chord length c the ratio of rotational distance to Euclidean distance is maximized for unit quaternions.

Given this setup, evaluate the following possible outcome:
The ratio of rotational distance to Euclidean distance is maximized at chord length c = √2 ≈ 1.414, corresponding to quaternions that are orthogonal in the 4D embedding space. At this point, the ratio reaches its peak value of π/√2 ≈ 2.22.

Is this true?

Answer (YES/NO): YES